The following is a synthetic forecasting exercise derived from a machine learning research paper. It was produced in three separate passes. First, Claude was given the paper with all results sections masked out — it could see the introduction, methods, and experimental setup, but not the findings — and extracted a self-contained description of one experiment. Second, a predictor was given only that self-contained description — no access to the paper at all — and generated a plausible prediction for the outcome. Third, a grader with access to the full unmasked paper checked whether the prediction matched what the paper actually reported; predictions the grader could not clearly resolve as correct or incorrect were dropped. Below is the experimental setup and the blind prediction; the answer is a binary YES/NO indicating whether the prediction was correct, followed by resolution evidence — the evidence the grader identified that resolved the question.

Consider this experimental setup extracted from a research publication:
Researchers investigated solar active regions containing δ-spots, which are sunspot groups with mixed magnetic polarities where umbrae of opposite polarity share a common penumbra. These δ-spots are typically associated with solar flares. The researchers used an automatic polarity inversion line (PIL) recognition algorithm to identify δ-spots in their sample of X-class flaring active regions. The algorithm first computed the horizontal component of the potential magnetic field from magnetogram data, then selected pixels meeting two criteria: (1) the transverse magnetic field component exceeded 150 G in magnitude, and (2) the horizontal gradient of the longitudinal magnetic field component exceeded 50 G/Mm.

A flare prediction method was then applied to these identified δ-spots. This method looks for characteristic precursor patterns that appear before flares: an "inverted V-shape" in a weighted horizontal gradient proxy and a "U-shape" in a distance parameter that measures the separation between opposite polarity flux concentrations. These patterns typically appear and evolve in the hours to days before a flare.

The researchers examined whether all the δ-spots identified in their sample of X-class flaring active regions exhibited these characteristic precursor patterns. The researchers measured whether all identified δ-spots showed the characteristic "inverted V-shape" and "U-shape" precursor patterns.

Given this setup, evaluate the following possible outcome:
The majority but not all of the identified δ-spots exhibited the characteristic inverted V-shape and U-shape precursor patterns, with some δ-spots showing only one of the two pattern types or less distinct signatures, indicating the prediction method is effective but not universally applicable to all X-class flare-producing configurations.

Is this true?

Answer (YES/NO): NO